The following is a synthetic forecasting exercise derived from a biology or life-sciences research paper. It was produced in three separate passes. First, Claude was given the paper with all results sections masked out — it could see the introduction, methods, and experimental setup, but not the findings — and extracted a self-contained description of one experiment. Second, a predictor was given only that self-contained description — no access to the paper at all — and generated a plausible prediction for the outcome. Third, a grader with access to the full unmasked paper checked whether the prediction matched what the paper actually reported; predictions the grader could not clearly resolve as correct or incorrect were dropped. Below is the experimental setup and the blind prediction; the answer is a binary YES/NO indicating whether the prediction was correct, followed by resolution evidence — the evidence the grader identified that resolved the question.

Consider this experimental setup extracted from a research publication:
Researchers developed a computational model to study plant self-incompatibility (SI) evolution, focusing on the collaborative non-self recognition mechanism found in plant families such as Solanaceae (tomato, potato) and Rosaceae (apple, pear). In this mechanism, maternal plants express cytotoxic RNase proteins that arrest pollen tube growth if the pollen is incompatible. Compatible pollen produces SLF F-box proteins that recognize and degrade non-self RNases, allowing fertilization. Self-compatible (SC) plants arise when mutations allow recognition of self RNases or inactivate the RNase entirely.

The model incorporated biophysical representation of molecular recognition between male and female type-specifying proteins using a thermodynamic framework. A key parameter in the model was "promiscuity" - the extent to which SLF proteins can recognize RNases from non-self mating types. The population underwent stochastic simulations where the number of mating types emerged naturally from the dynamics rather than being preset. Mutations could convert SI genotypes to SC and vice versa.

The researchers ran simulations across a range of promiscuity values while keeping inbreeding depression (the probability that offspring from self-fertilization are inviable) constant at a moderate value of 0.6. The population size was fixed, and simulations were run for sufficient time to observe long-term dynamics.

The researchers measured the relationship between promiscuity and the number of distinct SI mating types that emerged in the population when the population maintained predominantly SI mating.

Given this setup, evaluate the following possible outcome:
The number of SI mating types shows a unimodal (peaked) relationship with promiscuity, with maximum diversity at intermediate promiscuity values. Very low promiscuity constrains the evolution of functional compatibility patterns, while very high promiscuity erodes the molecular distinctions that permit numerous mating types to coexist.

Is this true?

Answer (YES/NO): NO